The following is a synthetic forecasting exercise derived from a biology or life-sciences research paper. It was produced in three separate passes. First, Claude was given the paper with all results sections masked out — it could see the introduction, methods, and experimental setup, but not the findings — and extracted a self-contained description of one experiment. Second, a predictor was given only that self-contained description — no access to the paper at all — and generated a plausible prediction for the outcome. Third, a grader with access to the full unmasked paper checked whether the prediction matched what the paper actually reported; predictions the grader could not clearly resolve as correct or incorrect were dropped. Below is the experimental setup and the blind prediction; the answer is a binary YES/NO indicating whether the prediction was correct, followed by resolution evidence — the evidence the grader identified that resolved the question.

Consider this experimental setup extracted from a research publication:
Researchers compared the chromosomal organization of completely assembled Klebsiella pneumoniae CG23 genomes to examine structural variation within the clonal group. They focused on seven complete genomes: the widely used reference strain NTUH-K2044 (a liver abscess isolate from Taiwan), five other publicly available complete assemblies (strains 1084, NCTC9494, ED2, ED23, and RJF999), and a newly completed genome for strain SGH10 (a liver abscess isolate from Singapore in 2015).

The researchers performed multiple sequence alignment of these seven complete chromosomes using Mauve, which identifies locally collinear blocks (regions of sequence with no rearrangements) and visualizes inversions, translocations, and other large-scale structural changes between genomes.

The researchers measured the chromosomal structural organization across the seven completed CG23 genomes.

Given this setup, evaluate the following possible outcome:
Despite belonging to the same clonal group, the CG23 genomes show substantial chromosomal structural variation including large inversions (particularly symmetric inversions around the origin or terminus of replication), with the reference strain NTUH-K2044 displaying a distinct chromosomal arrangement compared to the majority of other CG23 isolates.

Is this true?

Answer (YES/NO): NO